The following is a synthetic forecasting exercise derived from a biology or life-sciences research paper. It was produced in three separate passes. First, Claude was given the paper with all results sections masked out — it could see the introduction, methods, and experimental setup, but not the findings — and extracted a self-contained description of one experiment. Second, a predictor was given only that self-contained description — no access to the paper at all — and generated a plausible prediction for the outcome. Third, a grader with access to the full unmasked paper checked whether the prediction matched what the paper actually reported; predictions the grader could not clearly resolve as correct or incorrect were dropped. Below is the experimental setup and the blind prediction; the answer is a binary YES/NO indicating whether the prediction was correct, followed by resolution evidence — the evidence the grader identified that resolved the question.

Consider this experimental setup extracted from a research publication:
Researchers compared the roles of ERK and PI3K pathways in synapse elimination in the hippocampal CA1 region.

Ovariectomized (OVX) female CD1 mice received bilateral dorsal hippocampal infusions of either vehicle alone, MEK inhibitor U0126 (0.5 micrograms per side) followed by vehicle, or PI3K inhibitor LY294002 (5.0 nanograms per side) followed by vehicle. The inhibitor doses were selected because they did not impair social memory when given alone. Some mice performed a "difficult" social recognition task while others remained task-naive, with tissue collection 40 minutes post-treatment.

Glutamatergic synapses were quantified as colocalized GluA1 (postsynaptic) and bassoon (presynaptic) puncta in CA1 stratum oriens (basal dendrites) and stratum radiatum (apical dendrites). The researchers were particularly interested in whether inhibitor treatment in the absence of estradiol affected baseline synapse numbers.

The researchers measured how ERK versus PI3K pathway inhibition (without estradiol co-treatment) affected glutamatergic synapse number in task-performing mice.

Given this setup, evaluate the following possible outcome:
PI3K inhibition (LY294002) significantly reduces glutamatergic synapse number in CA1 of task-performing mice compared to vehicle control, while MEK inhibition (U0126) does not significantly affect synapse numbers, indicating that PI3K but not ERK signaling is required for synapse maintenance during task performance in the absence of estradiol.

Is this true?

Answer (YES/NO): NO